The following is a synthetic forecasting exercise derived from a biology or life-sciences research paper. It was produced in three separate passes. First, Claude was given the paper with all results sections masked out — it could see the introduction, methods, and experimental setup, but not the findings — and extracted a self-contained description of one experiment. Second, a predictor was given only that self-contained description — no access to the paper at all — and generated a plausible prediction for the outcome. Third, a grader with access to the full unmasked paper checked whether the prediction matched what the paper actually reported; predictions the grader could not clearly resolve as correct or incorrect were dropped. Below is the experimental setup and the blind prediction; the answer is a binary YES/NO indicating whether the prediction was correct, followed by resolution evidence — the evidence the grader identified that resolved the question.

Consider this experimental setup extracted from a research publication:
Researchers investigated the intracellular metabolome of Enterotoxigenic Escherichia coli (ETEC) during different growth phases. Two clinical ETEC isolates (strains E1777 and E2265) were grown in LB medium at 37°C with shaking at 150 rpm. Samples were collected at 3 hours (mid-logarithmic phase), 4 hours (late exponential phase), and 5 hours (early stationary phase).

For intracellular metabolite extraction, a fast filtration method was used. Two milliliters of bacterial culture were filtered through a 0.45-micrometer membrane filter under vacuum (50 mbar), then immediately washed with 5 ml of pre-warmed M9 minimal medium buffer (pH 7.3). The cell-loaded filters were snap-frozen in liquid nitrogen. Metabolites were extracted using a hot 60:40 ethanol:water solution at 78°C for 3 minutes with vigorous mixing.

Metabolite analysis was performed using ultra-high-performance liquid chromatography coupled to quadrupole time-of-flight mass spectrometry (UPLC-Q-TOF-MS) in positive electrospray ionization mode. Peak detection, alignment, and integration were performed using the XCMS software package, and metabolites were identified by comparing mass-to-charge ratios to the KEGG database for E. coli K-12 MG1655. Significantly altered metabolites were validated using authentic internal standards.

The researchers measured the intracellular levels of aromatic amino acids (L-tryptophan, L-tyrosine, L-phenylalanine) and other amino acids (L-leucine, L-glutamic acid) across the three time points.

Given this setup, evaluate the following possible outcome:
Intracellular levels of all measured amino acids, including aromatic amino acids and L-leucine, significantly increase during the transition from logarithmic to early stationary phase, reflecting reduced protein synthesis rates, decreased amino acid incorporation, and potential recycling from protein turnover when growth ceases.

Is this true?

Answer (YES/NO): NO